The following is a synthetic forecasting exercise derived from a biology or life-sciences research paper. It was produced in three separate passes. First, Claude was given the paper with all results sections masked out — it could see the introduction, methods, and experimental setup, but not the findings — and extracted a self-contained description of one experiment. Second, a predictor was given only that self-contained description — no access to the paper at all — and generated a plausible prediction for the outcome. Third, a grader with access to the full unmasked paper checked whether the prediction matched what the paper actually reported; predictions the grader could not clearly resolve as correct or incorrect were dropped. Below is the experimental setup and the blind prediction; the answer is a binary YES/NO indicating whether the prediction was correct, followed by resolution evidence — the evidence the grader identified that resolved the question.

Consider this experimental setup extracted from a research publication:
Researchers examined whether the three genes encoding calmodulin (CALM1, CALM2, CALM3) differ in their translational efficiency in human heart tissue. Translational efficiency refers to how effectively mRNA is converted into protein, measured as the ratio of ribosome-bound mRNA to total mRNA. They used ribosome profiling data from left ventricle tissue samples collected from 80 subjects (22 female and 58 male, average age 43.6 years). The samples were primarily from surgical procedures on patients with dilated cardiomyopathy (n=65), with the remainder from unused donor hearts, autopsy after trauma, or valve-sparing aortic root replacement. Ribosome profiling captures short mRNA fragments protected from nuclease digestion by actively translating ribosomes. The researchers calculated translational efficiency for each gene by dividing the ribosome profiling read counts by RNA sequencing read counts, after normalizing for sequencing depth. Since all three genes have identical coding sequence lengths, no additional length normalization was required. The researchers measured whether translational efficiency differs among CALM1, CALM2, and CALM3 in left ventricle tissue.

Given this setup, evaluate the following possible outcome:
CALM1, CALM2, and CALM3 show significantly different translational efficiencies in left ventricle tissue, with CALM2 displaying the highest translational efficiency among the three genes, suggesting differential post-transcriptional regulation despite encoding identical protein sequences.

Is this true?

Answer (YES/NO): NO